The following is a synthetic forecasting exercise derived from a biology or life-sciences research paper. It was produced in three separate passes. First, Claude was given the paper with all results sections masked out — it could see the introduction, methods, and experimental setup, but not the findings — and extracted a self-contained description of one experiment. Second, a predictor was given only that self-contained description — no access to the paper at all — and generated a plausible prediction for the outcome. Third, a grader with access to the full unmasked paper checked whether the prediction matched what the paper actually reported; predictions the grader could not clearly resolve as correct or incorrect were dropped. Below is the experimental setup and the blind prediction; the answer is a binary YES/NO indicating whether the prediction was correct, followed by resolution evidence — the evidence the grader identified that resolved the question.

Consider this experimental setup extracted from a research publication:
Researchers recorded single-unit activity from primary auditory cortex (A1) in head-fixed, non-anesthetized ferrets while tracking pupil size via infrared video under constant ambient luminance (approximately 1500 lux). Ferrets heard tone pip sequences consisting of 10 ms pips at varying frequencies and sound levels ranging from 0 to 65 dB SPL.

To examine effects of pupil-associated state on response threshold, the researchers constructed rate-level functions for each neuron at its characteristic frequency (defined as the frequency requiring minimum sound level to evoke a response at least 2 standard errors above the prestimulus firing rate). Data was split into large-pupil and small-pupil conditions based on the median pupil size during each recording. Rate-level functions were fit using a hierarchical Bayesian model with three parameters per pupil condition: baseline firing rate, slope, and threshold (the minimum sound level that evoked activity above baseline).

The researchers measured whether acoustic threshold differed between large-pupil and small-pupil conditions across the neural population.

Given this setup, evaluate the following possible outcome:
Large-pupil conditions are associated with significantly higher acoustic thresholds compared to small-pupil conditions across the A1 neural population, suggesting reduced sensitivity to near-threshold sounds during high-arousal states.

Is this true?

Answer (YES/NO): NO